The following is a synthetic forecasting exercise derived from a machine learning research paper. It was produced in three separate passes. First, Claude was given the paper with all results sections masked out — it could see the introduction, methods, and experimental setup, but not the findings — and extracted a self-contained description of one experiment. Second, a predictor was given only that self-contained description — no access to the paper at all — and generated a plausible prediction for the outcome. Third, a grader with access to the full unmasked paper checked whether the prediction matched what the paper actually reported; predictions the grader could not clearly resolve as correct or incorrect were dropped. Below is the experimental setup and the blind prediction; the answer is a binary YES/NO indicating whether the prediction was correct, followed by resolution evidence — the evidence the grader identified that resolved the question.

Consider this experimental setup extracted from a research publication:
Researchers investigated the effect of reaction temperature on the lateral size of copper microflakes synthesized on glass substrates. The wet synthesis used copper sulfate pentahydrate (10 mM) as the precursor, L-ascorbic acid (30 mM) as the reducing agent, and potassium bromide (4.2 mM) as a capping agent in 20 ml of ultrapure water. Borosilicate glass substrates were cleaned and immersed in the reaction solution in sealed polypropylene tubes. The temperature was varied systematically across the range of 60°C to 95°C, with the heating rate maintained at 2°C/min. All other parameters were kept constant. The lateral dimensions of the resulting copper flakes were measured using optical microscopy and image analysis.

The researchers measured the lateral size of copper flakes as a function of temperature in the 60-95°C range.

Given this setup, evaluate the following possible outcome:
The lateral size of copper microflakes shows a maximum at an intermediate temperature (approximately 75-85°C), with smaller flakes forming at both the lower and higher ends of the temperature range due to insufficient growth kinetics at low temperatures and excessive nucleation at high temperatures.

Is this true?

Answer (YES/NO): NO